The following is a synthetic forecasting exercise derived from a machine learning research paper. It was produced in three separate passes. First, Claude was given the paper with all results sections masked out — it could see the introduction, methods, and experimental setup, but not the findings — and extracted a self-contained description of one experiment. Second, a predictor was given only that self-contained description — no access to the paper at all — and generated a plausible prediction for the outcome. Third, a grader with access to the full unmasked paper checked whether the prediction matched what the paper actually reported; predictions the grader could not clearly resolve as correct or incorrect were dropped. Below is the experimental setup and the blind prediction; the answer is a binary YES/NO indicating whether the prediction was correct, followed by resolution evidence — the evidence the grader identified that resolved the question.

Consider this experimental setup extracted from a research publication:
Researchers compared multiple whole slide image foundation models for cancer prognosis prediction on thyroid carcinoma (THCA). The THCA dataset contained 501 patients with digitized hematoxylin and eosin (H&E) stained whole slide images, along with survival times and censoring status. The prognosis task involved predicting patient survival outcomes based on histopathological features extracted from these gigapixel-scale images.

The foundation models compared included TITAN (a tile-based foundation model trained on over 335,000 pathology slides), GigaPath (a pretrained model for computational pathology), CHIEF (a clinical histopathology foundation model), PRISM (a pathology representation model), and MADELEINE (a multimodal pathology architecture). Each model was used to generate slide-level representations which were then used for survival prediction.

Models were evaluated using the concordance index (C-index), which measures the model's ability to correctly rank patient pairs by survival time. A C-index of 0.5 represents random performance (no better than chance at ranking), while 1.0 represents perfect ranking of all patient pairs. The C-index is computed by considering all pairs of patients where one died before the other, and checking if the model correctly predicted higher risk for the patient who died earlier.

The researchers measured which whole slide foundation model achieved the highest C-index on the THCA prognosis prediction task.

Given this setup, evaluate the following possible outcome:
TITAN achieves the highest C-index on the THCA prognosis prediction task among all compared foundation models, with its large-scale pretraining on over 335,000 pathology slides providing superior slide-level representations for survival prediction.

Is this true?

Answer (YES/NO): NO